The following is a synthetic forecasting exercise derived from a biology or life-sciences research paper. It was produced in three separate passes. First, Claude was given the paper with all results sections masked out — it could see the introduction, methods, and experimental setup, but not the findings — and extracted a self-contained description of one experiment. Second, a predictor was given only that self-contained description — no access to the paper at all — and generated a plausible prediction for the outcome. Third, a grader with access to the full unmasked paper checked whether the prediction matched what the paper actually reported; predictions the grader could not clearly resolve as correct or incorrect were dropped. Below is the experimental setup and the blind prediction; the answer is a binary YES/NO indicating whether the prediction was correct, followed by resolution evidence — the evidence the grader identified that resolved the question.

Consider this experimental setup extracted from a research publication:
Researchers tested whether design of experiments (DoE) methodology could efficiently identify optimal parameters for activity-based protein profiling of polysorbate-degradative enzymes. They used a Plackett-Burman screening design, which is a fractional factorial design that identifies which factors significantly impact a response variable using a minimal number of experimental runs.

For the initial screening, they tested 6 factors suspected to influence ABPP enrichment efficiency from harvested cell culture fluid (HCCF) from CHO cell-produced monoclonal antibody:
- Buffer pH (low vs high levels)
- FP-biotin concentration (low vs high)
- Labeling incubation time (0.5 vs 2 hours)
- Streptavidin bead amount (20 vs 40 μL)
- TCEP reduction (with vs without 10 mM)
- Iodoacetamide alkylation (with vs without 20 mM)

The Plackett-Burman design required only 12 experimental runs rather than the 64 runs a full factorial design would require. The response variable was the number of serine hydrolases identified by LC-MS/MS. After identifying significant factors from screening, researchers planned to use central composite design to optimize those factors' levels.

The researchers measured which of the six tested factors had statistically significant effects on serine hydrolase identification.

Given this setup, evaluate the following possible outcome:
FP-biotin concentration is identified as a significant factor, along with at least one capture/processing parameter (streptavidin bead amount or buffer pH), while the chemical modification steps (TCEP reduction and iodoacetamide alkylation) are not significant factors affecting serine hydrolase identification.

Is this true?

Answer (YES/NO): YES